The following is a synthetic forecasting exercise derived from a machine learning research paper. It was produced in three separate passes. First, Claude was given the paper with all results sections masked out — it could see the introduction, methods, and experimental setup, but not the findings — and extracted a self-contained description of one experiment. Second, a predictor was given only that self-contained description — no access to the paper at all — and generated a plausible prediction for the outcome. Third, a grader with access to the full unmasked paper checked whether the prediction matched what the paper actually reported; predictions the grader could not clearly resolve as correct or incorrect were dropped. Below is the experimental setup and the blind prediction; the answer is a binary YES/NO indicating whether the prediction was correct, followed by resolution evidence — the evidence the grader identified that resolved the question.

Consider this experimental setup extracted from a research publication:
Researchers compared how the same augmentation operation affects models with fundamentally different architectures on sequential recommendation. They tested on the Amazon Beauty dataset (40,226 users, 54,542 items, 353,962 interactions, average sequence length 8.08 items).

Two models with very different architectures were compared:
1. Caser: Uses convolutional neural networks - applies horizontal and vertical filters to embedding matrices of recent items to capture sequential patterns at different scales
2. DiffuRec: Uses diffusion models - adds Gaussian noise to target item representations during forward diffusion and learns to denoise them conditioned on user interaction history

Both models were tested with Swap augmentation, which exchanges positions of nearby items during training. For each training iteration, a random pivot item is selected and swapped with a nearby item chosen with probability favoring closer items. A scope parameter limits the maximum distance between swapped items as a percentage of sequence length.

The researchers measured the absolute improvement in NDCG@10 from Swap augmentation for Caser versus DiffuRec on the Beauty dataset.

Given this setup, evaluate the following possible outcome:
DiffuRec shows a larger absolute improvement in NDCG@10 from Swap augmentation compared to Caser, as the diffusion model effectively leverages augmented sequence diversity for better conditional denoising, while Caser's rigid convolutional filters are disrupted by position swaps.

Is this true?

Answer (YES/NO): NO